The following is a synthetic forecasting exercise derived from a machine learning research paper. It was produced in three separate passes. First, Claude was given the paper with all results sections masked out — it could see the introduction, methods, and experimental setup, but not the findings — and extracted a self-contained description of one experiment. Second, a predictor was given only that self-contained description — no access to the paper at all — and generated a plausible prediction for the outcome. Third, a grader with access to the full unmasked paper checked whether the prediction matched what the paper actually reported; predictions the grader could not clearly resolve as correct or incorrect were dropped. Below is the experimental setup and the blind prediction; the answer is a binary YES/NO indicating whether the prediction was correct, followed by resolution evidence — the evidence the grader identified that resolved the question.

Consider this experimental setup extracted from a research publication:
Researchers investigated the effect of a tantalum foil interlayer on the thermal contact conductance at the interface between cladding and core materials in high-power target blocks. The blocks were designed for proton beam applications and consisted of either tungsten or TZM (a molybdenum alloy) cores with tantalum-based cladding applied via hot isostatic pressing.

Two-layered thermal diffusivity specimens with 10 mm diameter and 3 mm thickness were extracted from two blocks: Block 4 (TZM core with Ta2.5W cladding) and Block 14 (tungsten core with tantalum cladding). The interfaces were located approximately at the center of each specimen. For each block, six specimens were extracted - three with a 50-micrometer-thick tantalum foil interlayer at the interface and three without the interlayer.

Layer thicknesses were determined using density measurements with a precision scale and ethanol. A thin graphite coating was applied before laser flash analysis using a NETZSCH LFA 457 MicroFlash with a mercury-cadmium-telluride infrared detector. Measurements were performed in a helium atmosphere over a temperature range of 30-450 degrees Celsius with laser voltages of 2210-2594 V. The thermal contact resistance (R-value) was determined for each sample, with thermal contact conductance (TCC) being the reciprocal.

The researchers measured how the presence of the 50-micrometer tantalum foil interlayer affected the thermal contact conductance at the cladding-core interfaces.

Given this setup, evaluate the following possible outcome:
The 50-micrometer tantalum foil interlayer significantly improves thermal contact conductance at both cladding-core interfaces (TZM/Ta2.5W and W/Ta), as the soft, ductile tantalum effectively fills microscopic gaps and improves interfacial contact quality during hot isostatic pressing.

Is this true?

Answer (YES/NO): NO